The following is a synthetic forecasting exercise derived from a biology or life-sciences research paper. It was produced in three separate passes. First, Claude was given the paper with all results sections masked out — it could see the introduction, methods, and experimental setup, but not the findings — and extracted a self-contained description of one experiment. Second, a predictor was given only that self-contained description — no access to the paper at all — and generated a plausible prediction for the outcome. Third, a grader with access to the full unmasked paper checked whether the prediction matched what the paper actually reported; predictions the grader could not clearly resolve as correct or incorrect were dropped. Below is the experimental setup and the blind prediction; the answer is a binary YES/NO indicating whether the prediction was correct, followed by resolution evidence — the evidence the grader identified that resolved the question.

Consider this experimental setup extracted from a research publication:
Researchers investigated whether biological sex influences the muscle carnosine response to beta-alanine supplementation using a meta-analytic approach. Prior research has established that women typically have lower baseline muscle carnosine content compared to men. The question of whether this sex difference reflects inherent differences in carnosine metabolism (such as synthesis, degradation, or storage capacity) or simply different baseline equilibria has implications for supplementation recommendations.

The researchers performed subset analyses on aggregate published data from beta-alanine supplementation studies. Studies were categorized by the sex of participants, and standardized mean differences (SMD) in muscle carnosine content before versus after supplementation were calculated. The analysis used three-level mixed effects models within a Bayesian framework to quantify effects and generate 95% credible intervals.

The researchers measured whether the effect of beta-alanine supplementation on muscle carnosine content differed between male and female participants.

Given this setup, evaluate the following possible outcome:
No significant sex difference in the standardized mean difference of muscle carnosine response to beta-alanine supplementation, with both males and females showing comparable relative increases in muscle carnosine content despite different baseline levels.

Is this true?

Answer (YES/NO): YES